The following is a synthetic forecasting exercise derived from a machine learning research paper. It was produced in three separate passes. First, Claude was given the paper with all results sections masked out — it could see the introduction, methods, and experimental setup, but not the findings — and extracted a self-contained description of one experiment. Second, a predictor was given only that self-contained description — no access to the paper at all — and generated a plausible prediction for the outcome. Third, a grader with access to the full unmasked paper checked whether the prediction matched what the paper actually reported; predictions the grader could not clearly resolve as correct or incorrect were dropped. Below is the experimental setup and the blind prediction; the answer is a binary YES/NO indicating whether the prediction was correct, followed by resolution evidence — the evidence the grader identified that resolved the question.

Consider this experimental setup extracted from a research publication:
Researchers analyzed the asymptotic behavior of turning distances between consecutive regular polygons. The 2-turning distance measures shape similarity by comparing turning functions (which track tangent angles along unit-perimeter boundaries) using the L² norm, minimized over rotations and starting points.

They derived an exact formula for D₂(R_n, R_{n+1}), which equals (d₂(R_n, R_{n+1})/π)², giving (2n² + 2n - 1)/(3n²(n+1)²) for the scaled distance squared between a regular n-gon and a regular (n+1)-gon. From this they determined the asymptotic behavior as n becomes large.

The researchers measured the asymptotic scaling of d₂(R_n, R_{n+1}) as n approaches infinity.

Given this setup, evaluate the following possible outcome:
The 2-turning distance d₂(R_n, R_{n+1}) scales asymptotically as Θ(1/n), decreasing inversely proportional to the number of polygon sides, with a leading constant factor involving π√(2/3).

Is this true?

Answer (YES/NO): YES